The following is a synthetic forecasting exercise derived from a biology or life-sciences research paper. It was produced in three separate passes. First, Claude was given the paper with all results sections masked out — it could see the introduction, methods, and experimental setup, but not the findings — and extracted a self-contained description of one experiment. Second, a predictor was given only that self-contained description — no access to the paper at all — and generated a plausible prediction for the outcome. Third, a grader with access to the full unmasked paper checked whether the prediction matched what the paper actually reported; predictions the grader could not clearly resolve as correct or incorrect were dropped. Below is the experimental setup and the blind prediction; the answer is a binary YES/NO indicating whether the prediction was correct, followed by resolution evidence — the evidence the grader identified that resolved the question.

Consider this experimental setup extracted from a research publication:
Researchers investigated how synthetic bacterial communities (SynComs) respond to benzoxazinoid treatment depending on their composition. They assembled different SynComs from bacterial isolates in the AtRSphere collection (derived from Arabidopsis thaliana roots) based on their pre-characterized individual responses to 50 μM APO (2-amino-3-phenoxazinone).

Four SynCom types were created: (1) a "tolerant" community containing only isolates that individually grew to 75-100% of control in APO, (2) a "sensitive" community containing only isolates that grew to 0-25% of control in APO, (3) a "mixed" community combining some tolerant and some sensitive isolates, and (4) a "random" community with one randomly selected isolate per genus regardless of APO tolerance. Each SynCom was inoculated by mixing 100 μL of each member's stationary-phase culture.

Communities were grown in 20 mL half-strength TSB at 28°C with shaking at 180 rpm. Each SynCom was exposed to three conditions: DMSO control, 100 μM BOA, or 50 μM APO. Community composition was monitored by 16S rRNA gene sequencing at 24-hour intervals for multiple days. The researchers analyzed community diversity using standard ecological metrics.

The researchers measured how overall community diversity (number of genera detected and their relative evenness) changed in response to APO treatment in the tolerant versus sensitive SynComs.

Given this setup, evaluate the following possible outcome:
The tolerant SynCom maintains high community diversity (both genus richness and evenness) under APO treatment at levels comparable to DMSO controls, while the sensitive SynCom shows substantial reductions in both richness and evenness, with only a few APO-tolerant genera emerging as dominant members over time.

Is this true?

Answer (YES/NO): NO